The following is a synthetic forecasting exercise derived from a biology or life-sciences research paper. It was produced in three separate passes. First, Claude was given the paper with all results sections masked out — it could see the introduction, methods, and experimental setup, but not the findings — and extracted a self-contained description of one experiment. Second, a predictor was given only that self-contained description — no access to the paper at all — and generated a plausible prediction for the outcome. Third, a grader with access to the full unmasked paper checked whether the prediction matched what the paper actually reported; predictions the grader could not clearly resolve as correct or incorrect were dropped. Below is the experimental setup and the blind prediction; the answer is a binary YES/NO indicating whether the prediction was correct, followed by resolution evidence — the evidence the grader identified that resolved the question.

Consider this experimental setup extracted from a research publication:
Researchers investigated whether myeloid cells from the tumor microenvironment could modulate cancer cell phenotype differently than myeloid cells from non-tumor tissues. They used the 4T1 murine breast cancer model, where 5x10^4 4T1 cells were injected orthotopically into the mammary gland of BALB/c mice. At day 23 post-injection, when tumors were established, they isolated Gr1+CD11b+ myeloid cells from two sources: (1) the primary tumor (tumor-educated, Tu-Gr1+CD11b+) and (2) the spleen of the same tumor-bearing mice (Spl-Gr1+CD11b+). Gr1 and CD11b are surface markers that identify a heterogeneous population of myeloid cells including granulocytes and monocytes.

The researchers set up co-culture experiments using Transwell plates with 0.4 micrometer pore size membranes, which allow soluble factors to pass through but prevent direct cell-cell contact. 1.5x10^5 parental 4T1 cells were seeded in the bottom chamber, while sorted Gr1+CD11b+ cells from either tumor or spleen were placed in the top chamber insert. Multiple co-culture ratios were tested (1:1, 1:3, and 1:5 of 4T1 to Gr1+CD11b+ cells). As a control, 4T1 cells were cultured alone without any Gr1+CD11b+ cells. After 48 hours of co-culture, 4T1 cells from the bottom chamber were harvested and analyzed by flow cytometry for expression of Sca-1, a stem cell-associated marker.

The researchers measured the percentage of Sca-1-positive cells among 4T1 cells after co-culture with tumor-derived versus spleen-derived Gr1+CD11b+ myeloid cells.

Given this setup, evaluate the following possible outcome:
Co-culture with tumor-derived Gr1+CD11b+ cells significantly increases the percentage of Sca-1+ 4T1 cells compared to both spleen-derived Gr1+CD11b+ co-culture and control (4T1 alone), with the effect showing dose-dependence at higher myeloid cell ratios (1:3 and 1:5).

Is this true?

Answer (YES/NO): NO